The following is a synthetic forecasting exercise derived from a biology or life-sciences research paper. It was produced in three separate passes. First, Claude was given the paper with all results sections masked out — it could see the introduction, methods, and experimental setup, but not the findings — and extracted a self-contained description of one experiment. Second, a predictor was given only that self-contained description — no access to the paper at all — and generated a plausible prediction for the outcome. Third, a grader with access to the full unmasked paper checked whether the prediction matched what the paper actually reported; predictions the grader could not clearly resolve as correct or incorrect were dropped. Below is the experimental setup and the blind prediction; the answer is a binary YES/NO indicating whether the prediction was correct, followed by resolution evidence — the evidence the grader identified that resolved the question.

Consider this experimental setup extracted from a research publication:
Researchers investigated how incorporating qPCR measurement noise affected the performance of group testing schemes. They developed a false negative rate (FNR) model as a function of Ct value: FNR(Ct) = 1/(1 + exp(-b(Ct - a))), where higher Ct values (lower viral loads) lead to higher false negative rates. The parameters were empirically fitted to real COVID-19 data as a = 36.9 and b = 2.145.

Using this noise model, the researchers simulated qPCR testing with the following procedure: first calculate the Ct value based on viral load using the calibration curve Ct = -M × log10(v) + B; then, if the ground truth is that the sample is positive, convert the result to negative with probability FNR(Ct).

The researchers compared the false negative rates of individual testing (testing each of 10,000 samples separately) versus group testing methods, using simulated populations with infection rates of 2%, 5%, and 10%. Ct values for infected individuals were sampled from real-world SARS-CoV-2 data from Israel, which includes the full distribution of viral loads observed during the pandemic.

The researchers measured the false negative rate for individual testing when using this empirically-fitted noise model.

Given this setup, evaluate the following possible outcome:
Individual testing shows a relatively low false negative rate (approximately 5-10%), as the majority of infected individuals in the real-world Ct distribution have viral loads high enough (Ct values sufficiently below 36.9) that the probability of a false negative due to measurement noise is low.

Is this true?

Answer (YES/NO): NO